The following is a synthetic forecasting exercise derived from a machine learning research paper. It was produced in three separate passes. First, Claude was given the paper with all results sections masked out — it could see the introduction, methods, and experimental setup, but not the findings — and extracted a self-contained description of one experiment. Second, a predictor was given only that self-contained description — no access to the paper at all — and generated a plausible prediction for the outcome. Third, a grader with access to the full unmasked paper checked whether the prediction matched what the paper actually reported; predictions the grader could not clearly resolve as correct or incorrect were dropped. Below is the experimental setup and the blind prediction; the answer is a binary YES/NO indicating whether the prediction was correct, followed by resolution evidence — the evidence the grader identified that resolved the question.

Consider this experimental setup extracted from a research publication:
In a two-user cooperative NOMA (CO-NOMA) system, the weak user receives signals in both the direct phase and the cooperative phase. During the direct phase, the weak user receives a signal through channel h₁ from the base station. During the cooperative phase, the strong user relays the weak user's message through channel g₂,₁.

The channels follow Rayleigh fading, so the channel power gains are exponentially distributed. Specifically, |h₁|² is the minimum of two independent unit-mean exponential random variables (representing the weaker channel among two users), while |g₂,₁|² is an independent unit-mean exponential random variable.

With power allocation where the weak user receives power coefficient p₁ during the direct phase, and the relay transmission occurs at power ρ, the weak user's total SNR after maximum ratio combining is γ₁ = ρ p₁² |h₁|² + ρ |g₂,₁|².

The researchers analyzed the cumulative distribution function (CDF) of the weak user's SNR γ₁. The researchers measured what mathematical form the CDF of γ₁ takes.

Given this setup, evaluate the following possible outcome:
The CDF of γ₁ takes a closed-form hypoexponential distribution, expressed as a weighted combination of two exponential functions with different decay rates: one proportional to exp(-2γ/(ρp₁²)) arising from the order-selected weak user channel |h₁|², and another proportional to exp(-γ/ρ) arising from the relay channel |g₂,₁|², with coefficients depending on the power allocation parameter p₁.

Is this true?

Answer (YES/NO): YES